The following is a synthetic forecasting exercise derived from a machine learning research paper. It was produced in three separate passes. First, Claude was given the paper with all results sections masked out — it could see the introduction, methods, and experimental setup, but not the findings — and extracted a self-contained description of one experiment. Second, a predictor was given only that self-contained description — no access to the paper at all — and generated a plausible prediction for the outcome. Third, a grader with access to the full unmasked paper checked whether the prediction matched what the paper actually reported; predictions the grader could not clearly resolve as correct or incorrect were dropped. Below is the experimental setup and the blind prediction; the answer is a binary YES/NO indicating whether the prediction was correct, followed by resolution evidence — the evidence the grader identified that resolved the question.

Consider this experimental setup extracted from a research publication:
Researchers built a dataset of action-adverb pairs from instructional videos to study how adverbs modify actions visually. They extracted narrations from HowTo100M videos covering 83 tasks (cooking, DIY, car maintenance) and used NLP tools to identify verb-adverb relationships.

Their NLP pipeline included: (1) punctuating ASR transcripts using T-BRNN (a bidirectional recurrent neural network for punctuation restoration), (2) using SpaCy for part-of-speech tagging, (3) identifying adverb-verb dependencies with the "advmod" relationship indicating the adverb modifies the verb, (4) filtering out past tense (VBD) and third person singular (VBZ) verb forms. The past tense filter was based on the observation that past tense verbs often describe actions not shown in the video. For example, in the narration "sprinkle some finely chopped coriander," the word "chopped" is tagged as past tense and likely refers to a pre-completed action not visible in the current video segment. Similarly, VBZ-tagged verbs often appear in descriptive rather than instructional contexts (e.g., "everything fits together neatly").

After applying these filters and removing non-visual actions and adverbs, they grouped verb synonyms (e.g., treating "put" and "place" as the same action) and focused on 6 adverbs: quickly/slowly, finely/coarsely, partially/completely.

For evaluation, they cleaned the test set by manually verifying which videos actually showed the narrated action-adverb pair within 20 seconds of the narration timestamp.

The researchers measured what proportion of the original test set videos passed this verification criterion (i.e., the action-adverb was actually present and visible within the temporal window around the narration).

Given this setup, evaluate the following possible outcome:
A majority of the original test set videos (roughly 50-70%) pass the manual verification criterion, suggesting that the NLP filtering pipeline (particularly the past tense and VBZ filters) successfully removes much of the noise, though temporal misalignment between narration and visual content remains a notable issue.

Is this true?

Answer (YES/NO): NO